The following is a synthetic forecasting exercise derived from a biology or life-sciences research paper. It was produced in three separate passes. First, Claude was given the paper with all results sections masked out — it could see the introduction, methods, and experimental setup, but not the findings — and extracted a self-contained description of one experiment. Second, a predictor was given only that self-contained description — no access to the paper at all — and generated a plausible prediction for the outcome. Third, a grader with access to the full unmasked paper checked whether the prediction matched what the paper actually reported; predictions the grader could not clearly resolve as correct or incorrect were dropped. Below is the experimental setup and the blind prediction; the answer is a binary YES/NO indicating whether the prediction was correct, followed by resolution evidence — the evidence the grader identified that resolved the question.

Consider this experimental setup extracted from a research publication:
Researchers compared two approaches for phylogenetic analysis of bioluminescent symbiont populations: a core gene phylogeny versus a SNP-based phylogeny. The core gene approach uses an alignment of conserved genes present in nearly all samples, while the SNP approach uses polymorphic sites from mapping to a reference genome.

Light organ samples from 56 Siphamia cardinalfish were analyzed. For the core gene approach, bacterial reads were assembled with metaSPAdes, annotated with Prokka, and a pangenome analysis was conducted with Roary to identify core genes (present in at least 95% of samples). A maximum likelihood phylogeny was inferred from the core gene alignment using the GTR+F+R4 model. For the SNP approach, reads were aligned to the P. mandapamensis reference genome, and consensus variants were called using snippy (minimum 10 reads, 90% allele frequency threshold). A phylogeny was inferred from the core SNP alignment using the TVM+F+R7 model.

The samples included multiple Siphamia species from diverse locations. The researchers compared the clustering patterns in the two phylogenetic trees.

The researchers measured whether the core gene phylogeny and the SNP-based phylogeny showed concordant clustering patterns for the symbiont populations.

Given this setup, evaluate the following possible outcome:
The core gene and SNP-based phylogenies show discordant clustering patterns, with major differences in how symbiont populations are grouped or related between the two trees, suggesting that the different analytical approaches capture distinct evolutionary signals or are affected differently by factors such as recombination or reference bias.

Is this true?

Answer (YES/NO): NO